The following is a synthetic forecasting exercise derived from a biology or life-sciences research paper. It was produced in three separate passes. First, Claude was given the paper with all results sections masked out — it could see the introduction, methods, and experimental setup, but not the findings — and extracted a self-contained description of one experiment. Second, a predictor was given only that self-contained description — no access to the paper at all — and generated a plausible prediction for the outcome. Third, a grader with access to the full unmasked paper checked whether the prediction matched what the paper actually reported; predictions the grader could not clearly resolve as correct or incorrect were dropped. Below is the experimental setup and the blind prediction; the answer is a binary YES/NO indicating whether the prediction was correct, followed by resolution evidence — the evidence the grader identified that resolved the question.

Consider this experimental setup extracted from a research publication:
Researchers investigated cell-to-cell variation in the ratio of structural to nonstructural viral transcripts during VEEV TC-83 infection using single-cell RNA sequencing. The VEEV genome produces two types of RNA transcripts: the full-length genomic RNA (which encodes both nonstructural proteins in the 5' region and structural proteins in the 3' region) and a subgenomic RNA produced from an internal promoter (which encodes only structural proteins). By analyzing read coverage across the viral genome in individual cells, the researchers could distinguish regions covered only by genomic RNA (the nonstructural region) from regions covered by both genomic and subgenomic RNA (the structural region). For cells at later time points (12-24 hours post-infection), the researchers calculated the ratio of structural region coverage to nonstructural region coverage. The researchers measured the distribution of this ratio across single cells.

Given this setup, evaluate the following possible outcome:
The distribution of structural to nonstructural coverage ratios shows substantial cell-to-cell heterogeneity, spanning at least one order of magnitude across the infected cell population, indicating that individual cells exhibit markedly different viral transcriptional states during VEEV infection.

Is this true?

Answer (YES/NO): NO